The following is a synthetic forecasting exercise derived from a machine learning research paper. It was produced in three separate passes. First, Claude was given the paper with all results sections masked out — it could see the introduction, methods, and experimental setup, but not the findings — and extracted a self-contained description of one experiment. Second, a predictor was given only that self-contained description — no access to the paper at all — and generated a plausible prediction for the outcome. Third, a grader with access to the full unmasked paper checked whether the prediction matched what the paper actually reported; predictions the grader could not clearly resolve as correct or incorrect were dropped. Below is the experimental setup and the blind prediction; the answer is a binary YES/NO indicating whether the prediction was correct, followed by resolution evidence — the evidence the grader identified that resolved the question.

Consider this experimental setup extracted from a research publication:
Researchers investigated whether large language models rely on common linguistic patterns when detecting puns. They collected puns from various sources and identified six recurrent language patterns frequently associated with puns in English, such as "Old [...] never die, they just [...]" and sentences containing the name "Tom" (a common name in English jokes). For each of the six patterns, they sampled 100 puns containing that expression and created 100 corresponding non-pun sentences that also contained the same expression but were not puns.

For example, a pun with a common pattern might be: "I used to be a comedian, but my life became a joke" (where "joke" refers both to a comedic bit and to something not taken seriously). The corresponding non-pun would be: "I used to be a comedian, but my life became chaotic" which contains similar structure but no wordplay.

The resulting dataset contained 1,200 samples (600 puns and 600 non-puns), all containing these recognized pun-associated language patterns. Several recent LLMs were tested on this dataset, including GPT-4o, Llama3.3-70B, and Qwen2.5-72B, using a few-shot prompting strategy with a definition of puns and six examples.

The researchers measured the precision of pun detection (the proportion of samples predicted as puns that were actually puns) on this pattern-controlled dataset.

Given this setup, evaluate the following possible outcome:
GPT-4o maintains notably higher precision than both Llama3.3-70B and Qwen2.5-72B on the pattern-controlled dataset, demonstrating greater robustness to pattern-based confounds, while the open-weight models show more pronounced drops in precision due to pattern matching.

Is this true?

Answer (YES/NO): NO